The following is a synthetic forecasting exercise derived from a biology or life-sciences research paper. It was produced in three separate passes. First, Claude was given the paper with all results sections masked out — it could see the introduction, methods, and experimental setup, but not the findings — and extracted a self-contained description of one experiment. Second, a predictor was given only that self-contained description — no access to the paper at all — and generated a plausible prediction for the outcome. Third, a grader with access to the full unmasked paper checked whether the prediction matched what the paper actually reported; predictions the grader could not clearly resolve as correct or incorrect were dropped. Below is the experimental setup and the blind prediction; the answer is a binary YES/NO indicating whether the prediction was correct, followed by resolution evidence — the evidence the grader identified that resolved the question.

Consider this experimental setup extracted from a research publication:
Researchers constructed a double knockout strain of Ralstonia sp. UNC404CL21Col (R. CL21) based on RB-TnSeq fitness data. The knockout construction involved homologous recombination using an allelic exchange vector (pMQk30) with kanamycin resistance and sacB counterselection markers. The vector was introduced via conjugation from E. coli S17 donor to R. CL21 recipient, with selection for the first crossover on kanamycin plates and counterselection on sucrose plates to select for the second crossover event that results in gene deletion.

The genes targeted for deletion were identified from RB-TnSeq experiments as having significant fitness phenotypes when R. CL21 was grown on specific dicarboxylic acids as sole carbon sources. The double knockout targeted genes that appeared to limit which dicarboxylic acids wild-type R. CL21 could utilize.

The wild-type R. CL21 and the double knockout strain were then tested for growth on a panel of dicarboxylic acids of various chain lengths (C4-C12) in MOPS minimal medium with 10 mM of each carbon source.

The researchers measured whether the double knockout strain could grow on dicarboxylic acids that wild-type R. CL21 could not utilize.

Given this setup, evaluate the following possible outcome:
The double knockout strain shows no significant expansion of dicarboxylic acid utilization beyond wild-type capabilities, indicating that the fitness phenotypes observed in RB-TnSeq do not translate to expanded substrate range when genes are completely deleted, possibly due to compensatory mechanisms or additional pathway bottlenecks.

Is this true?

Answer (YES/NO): NO